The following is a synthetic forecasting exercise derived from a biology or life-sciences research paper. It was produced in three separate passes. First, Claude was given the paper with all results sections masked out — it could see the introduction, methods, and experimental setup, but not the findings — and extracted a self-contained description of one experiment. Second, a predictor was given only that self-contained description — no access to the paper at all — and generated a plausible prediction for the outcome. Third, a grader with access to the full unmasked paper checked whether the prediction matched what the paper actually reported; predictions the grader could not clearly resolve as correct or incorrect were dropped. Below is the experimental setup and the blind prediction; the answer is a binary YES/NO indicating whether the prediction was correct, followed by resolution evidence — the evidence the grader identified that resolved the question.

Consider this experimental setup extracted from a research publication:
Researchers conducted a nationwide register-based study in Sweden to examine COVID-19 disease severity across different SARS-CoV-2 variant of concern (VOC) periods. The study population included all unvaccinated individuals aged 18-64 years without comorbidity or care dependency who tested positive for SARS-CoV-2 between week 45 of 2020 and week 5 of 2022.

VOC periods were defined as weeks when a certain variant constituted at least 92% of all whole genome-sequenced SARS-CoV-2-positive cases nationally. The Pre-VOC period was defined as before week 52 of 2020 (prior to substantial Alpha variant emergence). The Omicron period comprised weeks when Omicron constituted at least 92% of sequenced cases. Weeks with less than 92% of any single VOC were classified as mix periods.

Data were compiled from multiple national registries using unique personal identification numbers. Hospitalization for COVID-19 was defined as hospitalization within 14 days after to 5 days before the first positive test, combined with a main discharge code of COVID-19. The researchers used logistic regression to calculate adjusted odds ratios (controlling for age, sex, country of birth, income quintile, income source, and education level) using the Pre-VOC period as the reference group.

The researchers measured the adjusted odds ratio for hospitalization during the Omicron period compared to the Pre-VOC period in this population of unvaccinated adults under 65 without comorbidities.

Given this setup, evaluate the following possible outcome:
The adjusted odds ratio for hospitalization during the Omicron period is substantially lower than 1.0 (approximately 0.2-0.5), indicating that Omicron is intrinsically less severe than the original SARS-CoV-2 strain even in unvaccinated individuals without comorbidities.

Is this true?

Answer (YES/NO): YES